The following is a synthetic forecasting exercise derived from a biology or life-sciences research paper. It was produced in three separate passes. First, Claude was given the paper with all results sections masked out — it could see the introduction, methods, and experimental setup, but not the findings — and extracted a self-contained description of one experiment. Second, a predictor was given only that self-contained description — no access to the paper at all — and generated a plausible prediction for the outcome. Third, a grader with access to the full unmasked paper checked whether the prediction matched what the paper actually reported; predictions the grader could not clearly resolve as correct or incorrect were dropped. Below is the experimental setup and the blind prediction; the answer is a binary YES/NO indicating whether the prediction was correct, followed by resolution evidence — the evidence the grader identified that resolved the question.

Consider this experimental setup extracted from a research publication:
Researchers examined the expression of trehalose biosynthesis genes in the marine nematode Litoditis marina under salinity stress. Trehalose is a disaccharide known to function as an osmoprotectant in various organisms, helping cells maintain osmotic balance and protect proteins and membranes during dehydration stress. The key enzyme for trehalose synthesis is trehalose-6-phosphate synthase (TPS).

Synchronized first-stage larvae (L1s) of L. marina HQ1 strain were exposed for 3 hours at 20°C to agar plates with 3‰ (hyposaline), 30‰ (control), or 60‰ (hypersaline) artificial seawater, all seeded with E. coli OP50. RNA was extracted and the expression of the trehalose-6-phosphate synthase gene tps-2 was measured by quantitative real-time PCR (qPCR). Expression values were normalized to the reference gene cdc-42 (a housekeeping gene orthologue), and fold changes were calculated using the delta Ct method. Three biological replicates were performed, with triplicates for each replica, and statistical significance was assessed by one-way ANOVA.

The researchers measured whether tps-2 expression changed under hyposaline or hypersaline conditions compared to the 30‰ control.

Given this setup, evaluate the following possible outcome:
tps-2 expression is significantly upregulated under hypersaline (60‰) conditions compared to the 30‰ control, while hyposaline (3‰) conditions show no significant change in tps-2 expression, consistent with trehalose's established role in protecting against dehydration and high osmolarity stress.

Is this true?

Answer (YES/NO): NO